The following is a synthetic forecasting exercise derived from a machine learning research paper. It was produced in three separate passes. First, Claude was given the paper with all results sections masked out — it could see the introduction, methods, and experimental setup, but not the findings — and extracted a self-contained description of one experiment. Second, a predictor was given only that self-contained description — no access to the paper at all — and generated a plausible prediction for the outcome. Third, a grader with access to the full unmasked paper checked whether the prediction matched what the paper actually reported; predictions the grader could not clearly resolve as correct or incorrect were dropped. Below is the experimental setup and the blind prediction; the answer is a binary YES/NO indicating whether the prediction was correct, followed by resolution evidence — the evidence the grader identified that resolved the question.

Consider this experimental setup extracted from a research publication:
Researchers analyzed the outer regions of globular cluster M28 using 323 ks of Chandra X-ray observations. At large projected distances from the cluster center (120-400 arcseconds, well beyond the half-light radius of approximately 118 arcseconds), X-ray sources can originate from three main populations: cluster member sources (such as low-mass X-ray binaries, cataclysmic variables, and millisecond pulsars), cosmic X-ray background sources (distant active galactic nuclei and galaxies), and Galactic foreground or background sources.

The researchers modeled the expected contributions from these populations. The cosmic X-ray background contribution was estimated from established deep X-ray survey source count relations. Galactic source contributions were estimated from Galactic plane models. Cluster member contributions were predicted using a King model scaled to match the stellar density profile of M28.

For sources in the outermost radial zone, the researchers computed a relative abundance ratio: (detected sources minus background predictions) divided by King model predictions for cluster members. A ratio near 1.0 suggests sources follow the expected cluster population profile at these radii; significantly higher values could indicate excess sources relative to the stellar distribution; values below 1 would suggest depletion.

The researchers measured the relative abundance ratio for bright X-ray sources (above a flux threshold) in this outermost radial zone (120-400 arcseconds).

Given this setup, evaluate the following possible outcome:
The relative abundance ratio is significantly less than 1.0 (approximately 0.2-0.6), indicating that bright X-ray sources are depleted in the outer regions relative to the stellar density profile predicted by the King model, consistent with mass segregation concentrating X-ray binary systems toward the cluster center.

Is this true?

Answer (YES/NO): NO